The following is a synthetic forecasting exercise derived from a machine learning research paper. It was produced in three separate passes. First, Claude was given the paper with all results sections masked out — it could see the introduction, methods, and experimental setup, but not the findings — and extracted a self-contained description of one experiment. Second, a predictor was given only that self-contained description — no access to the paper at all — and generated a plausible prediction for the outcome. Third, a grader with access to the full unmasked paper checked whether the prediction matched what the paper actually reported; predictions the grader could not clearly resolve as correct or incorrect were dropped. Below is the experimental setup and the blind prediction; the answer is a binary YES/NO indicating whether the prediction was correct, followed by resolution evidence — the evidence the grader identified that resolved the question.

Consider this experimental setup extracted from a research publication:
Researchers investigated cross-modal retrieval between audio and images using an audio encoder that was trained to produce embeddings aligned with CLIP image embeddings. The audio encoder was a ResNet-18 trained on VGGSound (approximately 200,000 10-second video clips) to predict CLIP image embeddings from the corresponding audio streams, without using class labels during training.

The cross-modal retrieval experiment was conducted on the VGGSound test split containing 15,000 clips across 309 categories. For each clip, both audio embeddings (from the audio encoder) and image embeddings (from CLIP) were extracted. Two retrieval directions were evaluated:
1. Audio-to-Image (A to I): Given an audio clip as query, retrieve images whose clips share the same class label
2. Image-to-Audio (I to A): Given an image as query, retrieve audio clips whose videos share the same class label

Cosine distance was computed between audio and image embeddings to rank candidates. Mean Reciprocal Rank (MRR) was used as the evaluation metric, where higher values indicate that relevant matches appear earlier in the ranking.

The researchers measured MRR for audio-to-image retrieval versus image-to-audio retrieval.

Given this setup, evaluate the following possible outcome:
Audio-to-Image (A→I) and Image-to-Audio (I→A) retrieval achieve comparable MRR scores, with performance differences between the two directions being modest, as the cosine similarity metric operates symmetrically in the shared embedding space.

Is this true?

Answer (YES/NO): YES